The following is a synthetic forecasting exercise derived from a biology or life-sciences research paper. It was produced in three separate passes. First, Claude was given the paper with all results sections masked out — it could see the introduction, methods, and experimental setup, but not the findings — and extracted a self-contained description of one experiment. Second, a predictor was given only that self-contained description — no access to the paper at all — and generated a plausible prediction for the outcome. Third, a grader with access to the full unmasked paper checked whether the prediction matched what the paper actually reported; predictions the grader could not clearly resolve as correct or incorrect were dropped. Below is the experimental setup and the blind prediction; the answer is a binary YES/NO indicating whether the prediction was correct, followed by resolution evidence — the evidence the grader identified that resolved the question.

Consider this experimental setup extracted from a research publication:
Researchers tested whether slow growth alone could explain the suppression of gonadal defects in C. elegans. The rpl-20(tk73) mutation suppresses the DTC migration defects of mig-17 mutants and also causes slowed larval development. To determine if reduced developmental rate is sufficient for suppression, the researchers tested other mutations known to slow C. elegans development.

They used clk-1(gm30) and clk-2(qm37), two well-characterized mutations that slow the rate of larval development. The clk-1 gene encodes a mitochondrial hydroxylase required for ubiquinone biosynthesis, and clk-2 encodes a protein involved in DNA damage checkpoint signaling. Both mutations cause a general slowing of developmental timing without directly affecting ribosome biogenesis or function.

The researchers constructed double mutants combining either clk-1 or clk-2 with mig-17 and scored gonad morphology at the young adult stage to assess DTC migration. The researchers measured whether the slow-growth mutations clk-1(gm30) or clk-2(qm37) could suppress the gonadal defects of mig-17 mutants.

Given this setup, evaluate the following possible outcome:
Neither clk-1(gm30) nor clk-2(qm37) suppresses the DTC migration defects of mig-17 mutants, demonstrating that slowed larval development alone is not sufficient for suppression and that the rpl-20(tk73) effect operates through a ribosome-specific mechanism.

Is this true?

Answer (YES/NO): NO